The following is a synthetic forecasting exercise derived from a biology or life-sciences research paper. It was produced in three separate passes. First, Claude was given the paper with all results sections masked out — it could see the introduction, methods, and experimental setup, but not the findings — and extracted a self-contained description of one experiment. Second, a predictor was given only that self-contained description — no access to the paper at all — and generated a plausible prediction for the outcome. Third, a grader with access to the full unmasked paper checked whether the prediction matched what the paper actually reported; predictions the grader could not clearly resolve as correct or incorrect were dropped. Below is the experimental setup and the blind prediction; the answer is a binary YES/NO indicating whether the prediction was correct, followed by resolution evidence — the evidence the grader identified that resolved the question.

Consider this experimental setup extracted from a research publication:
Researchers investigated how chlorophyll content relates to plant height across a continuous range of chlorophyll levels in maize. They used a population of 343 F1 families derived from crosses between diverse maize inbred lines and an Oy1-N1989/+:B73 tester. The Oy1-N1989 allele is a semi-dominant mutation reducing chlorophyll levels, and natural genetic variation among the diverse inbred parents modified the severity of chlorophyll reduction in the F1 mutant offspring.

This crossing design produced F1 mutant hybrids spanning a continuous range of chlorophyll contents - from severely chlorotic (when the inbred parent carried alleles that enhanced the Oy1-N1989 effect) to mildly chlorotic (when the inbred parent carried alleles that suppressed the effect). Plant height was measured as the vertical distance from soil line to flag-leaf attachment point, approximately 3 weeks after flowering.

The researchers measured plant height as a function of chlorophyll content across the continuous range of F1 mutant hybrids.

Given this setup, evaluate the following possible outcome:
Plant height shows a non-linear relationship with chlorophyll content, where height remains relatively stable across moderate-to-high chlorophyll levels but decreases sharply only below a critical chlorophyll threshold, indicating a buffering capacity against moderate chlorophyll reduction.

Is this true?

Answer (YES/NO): NO